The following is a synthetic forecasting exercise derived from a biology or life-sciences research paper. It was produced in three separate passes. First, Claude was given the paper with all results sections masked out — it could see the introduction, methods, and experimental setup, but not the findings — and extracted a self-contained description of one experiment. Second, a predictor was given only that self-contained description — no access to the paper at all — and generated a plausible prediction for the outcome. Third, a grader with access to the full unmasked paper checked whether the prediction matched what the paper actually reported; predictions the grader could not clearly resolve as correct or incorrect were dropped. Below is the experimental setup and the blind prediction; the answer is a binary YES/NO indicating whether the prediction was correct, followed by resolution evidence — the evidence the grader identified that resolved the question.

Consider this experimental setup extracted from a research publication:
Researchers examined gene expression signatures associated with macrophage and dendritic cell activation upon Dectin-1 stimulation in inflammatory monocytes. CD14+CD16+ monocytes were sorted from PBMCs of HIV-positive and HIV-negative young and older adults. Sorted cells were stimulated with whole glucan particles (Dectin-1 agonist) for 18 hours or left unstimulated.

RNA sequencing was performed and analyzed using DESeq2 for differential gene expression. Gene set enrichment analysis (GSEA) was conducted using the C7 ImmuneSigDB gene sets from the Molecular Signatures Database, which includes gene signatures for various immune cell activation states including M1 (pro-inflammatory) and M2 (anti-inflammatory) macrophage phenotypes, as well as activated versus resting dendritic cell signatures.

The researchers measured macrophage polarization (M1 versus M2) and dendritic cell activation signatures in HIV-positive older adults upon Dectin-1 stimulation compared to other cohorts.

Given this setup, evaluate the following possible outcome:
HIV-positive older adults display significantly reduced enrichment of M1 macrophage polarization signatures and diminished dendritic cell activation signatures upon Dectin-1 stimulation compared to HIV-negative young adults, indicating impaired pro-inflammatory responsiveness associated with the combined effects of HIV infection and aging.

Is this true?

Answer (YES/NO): NO